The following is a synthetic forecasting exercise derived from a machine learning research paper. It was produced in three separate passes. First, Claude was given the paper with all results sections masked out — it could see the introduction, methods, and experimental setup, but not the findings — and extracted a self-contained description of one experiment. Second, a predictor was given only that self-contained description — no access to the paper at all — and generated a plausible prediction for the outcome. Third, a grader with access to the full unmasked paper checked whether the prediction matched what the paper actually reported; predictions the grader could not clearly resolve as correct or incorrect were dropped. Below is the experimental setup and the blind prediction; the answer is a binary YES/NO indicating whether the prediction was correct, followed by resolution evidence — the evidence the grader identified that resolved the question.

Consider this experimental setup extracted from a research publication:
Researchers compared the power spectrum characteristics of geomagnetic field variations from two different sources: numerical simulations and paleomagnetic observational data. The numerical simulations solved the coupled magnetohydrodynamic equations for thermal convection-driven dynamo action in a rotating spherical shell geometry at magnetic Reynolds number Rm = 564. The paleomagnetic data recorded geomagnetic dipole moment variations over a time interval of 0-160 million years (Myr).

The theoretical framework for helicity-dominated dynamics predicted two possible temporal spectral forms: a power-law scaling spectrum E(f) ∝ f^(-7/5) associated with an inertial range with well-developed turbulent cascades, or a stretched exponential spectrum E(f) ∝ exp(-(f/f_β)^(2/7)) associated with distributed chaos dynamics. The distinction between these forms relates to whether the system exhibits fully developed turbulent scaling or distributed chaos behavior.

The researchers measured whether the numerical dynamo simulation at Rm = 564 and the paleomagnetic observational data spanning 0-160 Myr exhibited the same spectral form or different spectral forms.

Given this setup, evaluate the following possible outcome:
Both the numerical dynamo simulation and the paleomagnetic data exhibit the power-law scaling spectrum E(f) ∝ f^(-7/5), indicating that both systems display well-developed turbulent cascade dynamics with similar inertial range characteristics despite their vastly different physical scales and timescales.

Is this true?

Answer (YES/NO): NO